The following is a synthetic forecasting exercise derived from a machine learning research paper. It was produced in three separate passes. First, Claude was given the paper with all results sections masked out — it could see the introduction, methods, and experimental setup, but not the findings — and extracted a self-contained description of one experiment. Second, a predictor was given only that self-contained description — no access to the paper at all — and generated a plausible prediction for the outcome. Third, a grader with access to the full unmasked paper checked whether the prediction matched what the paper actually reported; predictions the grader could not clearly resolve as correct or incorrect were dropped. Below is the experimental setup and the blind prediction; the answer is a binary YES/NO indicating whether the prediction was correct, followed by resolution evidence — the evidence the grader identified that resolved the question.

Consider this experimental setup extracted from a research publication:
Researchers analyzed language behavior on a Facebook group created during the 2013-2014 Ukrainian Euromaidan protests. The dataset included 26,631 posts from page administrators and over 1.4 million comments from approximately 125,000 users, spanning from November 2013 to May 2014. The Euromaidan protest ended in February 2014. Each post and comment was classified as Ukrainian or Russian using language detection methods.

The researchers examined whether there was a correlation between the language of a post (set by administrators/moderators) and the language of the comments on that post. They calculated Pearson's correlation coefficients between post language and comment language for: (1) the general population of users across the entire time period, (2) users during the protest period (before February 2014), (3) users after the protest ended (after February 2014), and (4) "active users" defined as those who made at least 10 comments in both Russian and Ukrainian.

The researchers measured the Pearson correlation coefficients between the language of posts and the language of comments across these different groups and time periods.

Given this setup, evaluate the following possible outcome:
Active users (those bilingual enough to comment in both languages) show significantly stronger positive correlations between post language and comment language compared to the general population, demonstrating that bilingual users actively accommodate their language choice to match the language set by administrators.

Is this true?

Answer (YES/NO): NO